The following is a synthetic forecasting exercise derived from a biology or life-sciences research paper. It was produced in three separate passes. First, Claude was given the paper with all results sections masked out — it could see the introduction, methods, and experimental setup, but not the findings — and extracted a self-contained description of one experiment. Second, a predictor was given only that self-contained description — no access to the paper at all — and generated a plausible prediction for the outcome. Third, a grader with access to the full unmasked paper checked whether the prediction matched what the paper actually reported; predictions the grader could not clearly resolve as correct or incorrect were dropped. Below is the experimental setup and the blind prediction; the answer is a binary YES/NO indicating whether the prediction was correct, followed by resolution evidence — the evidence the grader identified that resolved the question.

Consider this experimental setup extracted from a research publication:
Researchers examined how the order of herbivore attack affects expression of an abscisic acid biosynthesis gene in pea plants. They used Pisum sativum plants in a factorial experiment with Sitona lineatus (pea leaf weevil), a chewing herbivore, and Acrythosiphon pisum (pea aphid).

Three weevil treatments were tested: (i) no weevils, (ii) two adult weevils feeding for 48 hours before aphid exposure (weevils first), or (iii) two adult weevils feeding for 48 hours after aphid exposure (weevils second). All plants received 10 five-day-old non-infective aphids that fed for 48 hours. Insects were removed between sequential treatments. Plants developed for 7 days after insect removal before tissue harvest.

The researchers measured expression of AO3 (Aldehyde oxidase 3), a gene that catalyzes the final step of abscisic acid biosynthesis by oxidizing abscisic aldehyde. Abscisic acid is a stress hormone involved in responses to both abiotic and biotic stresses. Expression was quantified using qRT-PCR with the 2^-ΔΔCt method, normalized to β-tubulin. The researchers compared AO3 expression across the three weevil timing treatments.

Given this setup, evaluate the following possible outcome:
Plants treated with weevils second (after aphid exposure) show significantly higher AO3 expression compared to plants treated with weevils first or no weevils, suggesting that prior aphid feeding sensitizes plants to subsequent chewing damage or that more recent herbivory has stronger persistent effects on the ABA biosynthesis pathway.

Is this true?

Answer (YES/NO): NO